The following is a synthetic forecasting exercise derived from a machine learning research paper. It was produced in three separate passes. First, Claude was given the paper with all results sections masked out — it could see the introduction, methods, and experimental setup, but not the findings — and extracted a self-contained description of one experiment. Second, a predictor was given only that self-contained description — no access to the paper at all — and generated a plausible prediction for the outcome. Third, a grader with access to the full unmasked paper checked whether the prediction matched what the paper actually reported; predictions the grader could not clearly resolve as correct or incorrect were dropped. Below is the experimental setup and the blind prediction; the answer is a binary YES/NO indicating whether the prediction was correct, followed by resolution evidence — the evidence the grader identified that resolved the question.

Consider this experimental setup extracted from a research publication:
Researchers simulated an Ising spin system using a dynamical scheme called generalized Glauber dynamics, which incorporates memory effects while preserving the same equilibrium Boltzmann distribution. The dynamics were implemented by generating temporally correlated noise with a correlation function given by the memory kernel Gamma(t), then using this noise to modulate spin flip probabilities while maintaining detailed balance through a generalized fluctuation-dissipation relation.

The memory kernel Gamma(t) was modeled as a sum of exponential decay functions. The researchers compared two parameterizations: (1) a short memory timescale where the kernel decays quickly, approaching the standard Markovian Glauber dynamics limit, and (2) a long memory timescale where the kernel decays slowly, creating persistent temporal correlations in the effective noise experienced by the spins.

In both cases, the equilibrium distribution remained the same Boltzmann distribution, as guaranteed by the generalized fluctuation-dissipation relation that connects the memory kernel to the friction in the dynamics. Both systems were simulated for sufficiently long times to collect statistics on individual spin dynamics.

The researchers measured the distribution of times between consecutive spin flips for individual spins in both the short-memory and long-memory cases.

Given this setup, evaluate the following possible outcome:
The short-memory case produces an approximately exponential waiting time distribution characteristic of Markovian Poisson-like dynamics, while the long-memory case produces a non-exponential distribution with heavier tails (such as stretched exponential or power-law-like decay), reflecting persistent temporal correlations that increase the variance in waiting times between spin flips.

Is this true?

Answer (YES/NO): YES